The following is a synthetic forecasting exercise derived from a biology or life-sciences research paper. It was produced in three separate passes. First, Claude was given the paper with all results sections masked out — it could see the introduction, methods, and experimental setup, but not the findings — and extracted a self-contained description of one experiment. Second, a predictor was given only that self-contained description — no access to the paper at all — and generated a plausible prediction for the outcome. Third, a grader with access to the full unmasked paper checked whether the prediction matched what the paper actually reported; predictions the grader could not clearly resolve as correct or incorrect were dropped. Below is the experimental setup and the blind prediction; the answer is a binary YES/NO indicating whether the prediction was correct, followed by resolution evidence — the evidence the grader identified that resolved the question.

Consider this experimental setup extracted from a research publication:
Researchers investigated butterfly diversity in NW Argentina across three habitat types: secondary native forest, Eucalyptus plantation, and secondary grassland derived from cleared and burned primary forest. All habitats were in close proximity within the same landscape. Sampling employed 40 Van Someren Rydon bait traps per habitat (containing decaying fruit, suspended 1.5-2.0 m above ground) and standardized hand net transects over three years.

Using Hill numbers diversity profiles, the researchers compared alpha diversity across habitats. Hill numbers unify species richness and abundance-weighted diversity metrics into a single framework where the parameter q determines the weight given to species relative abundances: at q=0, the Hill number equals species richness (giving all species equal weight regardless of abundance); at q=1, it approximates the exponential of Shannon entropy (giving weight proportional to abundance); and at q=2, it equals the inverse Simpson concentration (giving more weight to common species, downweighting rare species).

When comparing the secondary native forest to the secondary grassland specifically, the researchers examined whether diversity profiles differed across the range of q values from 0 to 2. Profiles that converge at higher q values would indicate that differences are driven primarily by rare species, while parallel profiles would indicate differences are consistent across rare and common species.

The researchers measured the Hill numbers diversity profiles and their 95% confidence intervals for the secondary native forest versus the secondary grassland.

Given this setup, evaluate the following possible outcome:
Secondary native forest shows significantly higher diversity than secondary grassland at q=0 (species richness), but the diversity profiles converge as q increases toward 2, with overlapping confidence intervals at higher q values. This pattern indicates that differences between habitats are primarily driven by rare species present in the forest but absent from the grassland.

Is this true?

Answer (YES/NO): NO